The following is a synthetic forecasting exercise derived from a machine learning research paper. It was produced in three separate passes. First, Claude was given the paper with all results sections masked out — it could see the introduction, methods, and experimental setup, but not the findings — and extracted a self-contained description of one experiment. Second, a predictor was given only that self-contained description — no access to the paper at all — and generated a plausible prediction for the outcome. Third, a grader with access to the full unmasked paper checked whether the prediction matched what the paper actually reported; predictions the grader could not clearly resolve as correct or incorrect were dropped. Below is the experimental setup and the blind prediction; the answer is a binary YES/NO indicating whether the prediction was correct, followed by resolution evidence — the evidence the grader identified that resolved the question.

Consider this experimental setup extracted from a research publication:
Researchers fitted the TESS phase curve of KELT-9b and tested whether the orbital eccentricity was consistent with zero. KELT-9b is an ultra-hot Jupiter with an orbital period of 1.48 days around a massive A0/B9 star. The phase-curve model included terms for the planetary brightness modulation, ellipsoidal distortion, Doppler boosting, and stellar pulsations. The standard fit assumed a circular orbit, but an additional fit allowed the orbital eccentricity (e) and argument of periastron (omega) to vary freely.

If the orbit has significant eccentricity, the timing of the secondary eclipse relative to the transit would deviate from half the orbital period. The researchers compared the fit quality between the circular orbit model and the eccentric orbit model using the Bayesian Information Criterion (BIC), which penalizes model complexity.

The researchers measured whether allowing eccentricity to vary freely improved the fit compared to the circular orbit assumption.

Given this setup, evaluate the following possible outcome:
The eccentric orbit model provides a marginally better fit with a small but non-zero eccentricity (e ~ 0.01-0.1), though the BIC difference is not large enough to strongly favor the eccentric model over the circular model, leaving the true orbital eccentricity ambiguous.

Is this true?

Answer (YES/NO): NO